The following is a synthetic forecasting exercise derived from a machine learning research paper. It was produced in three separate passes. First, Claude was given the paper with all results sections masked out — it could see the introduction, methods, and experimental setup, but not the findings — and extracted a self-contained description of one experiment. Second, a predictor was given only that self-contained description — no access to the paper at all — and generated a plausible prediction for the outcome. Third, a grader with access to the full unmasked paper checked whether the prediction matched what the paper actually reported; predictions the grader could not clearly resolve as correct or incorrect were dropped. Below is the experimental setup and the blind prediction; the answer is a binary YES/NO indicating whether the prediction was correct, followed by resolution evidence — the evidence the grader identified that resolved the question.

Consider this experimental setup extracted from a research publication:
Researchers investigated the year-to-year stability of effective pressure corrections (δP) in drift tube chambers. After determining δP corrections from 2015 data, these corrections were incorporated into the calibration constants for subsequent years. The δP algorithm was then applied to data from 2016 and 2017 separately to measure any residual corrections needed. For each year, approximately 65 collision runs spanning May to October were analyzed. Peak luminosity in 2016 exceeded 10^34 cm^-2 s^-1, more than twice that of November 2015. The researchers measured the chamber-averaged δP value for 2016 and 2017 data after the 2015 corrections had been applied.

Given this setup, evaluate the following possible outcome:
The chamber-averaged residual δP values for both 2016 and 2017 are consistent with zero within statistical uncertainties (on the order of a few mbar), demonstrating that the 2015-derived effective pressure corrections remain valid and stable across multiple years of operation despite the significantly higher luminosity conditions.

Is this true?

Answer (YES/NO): NO